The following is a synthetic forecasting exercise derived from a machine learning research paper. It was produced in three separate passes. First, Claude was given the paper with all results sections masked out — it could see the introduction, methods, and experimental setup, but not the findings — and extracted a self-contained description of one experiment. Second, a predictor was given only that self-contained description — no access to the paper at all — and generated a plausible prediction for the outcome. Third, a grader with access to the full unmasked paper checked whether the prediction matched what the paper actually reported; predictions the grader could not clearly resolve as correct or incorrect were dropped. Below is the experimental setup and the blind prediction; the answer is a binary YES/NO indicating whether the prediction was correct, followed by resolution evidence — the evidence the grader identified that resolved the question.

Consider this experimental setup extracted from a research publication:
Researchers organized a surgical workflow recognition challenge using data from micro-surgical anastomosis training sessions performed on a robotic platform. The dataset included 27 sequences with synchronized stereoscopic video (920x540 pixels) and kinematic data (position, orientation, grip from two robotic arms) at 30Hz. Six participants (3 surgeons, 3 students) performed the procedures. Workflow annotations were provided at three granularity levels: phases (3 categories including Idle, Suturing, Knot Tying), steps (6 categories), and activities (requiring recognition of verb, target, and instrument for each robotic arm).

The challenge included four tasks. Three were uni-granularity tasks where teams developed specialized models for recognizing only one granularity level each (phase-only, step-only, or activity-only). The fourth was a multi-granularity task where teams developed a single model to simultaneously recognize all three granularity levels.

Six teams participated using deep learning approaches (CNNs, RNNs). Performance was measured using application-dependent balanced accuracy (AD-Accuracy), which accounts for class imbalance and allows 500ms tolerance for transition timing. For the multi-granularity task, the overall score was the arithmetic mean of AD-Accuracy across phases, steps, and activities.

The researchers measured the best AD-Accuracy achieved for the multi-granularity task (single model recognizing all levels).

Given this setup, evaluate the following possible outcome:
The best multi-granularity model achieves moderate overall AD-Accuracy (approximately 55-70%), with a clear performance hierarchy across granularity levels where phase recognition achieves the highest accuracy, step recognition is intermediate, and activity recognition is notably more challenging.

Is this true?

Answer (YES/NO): NO